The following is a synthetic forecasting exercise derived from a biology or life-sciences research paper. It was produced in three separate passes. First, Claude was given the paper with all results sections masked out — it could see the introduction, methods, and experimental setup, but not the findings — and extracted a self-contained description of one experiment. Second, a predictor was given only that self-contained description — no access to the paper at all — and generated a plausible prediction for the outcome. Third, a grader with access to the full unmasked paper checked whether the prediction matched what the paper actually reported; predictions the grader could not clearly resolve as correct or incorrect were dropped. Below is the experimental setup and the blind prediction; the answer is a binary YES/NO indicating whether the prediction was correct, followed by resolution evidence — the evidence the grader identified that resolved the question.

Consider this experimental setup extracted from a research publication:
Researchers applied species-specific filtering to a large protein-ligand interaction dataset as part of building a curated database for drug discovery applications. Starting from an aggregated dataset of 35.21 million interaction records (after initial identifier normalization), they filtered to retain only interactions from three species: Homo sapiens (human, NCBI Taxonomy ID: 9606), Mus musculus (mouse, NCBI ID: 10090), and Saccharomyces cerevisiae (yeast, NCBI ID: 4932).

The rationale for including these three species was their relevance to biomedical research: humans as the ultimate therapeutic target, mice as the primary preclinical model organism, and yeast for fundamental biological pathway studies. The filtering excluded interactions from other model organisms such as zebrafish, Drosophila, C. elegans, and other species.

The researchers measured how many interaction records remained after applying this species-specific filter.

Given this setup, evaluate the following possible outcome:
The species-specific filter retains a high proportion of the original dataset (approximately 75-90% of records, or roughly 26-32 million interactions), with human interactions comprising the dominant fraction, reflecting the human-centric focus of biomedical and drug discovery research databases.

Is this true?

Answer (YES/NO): NO